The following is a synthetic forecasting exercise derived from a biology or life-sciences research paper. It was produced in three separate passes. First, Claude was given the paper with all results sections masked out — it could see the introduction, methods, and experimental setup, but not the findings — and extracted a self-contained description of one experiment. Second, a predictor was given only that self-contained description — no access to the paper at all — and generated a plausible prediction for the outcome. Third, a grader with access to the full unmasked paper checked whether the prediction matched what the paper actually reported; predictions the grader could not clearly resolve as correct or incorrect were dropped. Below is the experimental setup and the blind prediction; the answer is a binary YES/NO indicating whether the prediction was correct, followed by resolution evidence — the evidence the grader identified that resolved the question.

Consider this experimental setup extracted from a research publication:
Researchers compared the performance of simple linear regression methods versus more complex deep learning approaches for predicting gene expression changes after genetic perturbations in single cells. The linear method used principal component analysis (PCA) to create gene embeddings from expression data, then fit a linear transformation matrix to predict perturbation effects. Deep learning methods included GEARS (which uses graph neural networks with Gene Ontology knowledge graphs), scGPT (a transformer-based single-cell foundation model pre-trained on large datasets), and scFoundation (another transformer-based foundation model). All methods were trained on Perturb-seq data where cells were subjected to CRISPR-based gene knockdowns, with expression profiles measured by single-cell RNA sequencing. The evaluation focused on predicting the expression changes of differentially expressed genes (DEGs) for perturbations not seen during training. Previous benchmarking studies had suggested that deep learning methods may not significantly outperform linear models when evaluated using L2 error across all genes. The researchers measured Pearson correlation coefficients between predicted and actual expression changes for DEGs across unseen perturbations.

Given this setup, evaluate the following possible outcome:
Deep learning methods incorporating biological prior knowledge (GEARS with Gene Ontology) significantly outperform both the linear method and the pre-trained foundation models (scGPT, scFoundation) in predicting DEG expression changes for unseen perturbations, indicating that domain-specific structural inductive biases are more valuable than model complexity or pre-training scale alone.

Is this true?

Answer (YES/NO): NO